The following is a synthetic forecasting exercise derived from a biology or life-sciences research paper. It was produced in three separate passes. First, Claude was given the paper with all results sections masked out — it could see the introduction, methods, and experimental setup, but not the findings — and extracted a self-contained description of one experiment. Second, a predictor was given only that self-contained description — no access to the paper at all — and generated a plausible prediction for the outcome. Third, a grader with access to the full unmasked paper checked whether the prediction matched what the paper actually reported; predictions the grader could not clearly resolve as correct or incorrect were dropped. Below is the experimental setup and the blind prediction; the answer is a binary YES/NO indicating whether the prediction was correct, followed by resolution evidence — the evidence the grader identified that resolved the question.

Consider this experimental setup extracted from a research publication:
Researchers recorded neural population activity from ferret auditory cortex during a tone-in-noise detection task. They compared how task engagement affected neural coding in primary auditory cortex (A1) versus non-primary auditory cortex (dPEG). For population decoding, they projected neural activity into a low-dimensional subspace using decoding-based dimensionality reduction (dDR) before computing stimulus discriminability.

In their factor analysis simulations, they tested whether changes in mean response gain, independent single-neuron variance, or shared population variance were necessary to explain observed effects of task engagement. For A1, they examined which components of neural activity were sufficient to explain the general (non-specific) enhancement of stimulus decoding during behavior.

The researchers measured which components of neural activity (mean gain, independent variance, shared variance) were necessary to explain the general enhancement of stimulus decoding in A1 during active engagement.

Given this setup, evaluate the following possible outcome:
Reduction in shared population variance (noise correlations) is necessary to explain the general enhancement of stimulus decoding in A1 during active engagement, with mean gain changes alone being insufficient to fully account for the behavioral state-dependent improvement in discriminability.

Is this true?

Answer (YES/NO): NO